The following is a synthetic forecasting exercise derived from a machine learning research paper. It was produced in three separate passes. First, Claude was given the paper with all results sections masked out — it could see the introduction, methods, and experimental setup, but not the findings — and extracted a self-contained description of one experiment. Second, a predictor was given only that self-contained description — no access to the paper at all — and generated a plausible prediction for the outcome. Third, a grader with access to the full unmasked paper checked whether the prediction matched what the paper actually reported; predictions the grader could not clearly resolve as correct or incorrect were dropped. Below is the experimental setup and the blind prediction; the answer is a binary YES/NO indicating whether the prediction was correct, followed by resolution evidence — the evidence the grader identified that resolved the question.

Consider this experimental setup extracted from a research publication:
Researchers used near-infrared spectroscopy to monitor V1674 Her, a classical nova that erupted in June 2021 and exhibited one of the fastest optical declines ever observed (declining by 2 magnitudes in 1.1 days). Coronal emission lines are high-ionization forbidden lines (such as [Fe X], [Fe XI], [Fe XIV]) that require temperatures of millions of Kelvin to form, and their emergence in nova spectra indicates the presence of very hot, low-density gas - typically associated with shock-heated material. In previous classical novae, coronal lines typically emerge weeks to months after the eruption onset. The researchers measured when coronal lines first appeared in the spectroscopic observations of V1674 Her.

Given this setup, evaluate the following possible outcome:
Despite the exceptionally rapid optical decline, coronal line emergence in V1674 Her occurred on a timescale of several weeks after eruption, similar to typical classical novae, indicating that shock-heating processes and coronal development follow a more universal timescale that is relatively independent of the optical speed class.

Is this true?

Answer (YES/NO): NO